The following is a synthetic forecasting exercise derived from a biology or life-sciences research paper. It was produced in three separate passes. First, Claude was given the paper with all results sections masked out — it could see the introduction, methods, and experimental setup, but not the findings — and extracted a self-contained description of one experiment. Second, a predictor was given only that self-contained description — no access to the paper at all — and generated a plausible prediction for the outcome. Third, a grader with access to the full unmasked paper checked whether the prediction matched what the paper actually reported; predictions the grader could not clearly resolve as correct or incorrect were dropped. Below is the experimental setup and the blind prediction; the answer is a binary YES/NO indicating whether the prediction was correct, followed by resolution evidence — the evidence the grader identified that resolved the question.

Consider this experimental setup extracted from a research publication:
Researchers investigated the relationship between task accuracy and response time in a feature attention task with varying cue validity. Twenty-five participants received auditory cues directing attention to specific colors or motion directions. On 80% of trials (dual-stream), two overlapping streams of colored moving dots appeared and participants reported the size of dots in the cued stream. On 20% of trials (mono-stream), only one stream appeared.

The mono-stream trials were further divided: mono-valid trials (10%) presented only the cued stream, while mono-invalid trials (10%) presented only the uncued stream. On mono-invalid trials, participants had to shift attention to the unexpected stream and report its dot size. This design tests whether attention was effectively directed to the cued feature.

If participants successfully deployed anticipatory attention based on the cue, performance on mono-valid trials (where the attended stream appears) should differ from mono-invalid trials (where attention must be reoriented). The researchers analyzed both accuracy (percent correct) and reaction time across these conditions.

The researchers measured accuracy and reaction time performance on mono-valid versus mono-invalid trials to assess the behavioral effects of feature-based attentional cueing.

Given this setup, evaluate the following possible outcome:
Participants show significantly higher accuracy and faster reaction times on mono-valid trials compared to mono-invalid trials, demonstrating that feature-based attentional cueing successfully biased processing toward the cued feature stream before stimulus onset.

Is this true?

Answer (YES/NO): YES